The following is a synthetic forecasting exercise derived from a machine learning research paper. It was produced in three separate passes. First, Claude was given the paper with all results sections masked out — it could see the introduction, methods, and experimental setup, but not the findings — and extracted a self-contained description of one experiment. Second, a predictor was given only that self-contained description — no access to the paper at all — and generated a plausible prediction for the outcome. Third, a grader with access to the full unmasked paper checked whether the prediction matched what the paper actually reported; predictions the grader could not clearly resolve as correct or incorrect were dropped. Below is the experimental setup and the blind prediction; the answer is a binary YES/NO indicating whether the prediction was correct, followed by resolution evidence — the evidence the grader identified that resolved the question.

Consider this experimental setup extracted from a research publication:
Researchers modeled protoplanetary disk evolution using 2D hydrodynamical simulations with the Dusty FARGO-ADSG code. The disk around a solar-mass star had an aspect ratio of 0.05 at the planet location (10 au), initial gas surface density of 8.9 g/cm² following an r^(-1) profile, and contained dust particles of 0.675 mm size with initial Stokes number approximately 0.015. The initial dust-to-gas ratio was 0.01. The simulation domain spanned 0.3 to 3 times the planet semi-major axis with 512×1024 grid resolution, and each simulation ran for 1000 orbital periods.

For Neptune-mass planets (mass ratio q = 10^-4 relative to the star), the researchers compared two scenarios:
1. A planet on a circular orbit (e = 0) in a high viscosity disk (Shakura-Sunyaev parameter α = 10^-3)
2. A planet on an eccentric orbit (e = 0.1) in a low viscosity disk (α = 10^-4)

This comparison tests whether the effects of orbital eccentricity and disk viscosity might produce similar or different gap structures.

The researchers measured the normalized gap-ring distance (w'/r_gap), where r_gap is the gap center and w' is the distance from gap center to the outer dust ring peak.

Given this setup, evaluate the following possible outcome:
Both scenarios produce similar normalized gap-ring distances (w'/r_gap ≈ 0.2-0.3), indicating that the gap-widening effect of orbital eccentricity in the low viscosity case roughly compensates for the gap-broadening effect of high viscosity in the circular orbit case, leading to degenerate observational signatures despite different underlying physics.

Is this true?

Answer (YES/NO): NO